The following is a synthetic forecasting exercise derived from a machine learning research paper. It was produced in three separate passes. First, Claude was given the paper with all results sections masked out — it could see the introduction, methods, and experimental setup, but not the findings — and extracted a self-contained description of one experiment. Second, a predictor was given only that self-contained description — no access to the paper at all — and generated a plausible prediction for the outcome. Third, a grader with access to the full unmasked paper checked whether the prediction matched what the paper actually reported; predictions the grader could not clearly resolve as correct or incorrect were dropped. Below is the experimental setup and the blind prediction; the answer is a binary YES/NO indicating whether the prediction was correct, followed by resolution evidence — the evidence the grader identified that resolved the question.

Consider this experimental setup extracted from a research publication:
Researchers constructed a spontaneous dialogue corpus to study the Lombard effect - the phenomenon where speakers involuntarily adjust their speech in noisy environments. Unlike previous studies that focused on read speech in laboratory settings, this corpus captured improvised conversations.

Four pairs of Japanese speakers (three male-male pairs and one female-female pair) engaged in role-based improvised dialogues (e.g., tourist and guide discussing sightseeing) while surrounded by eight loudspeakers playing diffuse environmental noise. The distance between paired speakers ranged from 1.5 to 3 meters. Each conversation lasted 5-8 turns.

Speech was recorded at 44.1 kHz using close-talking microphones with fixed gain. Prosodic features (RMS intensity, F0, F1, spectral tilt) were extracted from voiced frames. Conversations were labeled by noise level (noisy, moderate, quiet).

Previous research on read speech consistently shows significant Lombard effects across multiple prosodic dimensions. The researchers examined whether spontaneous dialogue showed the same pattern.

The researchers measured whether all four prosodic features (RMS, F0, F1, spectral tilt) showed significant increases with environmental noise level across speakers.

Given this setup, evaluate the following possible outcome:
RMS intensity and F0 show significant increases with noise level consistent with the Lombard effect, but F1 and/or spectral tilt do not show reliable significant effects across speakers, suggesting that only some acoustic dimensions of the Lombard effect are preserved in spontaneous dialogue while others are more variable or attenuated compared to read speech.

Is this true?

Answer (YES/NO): NO